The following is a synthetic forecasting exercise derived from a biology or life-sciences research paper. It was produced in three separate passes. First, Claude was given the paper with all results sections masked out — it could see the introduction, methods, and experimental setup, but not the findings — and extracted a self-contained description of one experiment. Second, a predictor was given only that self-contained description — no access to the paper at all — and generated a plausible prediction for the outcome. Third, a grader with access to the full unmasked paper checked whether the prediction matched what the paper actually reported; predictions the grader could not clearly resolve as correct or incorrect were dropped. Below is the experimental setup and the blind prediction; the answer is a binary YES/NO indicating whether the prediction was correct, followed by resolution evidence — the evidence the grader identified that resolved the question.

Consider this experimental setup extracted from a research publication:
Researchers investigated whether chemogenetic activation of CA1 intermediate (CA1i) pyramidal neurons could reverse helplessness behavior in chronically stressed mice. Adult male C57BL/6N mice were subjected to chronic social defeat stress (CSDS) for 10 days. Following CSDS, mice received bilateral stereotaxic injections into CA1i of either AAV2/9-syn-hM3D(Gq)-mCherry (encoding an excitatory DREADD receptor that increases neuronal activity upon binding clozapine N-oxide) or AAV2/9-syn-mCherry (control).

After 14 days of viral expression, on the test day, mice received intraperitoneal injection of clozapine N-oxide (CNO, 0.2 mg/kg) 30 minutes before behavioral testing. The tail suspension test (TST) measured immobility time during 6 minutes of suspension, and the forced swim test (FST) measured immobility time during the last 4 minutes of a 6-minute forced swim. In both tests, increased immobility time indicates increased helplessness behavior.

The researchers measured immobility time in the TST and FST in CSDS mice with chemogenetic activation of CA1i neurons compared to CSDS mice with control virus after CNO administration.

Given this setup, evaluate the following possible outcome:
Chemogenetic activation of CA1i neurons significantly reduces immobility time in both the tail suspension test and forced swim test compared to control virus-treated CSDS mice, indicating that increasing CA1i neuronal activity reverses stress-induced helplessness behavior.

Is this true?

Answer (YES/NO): YES